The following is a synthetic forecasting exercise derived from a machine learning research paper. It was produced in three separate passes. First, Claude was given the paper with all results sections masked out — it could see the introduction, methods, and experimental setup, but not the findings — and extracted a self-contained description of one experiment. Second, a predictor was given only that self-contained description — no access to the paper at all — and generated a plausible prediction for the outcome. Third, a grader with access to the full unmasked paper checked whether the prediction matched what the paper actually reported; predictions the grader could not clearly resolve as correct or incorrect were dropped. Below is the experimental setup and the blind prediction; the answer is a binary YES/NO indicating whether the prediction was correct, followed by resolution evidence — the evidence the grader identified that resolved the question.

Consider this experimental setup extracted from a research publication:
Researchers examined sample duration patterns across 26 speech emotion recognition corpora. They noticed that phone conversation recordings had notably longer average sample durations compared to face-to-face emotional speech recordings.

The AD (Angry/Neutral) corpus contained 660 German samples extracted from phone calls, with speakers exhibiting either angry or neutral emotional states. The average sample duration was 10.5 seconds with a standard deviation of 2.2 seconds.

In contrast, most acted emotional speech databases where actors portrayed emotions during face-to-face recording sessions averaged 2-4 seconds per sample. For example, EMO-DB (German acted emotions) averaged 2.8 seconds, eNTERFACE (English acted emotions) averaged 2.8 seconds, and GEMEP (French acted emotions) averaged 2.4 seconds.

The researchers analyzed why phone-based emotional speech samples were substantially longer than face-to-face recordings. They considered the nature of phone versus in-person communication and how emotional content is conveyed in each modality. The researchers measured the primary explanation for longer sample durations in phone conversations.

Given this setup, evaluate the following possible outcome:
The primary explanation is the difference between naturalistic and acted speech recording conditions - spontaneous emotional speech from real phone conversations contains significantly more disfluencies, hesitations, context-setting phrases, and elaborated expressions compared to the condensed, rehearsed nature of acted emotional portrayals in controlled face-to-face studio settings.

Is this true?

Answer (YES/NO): NO